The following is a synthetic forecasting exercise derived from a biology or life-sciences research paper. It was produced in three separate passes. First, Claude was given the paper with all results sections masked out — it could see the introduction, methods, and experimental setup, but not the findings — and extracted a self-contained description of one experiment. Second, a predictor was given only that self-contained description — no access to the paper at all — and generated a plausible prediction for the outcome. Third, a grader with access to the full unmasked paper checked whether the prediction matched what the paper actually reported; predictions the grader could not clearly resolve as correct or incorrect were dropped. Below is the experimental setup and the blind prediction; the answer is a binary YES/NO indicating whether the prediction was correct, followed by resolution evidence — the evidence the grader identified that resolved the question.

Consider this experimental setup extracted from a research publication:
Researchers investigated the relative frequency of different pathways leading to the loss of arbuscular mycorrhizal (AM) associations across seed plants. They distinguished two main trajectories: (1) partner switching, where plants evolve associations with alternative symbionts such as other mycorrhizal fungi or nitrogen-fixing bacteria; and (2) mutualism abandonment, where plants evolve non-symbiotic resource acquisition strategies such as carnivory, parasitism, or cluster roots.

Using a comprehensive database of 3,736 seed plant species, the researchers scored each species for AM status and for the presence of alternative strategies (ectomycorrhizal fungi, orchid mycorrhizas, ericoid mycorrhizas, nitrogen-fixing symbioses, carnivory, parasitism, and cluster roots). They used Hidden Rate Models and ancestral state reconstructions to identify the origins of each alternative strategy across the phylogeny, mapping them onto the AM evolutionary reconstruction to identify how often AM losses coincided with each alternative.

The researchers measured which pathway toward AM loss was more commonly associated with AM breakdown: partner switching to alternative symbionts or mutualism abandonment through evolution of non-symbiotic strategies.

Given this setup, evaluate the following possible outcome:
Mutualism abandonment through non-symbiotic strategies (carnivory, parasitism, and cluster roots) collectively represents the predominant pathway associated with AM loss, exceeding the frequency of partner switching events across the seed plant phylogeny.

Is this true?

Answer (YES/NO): NO